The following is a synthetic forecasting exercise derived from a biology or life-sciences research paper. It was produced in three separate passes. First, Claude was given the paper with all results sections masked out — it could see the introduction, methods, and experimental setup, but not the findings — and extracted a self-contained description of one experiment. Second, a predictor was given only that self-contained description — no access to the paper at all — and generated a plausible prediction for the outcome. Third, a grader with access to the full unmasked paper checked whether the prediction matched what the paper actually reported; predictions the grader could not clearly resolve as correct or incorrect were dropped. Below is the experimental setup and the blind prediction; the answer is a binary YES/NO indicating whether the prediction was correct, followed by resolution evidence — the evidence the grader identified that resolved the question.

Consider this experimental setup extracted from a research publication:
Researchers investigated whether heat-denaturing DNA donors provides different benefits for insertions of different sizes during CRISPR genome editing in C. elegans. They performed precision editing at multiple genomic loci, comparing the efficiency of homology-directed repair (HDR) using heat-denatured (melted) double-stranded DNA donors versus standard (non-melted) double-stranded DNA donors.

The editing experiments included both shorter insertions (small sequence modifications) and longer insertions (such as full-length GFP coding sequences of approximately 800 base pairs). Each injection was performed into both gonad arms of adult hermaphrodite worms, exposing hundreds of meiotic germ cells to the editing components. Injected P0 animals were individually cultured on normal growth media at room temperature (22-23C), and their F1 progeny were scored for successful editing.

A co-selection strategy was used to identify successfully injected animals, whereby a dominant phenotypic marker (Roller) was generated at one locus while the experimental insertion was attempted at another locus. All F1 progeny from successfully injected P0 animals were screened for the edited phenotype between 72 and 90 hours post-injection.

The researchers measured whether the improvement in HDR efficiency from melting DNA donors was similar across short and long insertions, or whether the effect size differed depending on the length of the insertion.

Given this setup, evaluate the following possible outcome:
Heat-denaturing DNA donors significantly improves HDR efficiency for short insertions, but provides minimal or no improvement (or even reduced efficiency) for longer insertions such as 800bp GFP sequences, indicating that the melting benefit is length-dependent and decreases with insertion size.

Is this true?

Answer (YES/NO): NO